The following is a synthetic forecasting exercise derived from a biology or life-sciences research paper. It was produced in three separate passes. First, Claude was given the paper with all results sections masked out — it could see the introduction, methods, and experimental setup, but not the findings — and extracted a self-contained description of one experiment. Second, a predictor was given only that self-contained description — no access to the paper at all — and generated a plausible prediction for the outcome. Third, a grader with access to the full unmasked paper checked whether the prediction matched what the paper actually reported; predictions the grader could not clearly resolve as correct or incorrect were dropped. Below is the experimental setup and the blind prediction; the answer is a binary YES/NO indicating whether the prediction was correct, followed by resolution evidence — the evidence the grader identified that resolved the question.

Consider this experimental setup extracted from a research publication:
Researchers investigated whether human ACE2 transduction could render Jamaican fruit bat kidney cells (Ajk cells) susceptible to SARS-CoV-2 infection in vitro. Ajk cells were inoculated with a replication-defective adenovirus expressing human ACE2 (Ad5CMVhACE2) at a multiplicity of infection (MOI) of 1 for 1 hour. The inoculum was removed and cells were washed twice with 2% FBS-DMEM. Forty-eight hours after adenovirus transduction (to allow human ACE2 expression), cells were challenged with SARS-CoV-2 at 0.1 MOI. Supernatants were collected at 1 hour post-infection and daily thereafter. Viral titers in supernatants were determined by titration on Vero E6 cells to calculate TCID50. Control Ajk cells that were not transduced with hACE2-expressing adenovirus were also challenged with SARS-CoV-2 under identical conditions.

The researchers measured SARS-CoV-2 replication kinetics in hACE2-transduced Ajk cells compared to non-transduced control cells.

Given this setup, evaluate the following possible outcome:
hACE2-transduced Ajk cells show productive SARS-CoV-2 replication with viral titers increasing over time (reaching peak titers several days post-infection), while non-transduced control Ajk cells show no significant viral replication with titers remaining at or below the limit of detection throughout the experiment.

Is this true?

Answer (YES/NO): NO